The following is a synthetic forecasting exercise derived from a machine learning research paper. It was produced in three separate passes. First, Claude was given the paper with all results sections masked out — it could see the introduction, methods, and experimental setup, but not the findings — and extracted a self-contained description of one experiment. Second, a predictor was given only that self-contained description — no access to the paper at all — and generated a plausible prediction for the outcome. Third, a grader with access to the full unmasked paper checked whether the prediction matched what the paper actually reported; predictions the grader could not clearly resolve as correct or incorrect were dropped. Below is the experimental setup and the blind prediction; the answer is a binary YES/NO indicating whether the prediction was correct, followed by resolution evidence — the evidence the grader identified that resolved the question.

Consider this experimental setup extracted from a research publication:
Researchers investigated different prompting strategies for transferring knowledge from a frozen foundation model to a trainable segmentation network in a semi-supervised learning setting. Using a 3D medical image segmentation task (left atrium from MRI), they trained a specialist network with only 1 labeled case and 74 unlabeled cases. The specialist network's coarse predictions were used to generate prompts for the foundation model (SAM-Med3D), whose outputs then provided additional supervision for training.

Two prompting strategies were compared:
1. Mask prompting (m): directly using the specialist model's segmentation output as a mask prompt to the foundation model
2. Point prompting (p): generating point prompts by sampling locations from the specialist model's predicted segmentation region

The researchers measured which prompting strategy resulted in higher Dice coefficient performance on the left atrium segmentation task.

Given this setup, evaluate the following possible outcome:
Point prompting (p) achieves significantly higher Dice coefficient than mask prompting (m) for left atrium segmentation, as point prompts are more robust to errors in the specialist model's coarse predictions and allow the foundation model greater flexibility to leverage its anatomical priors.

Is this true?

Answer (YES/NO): NO